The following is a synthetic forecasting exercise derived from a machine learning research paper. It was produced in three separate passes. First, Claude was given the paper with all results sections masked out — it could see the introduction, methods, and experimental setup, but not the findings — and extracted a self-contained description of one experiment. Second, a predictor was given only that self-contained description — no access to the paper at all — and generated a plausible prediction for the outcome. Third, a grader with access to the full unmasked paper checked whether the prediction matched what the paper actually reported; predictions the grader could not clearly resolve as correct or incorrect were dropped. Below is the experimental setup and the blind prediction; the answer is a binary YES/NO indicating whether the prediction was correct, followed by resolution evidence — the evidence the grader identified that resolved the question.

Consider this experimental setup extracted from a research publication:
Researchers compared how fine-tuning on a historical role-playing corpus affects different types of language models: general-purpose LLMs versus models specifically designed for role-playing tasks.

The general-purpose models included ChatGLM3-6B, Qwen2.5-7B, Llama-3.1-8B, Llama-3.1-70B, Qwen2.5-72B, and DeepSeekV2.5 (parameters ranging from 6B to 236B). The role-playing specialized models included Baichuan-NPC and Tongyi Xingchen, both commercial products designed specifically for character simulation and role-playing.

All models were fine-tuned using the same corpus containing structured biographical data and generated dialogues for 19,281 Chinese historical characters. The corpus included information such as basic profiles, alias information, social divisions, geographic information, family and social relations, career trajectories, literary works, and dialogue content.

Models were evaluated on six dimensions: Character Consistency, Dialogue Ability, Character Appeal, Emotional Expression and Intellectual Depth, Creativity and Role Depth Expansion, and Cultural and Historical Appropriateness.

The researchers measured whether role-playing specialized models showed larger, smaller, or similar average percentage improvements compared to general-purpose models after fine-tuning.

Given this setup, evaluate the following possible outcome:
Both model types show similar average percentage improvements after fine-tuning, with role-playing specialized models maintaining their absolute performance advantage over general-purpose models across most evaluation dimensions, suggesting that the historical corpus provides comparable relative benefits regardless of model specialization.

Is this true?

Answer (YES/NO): NO